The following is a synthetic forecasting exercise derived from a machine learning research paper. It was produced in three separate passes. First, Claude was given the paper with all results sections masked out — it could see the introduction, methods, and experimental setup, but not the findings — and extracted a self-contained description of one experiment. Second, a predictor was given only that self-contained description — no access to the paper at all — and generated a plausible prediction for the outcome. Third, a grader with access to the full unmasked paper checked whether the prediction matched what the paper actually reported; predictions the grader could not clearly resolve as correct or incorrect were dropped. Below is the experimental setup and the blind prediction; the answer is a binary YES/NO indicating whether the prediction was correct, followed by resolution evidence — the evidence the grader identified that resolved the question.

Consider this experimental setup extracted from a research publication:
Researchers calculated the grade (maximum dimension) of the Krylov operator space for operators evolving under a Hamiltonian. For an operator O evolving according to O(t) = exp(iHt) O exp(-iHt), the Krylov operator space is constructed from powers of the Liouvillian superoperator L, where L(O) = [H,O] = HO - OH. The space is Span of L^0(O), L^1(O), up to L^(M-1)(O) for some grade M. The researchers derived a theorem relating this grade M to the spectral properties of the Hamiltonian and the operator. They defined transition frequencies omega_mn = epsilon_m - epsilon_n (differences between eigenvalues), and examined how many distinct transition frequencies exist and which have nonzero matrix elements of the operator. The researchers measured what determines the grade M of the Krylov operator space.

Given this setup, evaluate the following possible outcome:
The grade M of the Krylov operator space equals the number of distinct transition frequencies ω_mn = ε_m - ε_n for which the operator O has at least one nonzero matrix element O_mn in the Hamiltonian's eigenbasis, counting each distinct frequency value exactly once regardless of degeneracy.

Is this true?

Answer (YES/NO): YES